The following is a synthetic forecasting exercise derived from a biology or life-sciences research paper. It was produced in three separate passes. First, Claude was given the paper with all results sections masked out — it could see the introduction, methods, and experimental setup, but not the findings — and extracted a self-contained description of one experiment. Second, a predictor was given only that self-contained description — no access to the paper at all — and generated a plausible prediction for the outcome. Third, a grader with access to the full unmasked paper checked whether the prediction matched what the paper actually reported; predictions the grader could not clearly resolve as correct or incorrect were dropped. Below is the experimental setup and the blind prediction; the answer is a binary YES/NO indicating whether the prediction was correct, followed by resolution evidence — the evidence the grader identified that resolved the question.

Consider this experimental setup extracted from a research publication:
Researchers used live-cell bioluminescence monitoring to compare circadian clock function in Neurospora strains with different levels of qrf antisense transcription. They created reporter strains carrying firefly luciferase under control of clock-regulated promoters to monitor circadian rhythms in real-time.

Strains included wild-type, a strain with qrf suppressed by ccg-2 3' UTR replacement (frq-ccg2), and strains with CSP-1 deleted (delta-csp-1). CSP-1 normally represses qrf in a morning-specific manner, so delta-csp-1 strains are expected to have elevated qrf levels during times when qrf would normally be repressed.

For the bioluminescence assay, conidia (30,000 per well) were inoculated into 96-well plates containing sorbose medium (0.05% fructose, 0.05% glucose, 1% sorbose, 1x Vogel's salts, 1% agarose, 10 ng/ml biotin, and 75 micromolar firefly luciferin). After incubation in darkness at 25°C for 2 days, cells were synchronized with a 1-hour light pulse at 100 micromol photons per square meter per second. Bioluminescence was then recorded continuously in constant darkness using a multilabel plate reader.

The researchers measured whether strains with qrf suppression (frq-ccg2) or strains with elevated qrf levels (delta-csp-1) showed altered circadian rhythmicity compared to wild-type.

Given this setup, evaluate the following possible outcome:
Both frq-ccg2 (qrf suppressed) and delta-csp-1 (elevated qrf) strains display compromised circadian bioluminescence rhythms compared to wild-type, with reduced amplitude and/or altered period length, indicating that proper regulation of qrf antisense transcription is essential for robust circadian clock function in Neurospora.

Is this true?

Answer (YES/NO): NO